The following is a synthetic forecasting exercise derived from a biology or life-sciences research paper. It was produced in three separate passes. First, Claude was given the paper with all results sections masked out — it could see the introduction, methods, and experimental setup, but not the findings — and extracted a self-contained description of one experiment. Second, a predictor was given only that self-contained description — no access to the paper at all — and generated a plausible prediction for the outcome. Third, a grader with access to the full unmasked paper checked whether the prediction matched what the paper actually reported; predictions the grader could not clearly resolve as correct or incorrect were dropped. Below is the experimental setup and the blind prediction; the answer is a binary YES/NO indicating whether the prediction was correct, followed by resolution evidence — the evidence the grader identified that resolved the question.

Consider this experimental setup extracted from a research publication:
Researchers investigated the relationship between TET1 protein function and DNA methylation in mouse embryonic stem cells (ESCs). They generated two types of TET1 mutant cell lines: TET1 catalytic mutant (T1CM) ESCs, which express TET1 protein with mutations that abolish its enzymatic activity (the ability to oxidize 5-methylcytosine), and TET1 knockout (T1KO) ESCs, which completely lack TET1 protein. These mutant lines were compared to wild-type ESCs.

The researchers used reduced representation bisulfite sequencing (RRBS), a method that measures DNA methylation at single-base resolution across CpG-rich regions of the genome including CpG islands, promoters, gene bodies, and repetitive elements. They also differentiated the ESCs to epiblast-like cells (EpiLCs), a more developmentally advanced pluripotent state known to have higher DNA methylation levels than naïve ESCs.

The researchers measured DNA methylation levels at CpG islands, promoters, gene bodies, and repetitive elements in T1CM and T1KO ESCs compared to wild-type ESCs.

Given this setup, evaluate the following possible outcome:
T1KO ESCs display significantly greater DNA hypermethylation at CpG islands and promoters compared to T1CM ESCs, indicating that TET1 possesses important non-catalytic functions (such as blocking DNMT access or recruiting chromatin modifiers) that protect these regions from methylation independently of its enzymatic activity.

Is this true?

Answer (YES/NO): NO